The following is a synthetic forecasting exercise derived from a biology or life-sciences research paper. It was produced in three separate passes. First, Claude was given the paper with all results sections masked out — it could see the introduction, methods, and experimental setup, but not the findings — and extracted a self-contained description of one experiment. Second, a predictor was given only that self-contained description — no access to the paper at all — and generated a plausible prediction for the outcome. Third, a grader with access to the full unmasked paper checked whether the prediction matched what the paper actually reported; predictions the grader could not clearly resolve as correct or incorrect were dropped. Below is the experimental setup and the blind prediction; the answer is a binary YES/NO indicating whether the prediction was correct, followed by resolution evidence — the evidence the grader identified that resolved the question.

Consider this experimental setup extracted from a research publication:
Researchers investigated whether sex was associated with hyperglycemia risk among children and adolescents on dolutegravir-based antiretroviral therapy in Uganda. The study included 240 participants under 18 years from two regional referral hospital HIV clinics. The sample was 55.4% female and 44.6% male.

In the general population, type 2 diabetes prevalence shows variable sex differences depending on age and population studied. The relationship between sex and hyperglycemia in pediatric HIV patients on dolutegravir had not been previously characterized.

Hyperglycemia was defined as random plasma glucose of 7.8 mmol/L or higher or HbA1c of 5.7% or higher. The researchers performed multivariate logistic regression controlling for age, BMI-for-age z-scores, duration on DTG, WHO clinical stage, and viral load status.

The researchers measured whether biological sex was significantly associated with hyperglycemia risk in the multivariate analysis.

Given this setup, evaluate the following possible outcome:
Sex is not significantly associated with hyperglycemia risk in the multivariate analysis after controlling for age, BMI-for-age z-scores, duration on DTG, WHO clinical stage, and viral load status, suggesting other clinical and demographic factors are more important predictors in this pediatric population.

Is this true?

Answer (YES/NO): YES